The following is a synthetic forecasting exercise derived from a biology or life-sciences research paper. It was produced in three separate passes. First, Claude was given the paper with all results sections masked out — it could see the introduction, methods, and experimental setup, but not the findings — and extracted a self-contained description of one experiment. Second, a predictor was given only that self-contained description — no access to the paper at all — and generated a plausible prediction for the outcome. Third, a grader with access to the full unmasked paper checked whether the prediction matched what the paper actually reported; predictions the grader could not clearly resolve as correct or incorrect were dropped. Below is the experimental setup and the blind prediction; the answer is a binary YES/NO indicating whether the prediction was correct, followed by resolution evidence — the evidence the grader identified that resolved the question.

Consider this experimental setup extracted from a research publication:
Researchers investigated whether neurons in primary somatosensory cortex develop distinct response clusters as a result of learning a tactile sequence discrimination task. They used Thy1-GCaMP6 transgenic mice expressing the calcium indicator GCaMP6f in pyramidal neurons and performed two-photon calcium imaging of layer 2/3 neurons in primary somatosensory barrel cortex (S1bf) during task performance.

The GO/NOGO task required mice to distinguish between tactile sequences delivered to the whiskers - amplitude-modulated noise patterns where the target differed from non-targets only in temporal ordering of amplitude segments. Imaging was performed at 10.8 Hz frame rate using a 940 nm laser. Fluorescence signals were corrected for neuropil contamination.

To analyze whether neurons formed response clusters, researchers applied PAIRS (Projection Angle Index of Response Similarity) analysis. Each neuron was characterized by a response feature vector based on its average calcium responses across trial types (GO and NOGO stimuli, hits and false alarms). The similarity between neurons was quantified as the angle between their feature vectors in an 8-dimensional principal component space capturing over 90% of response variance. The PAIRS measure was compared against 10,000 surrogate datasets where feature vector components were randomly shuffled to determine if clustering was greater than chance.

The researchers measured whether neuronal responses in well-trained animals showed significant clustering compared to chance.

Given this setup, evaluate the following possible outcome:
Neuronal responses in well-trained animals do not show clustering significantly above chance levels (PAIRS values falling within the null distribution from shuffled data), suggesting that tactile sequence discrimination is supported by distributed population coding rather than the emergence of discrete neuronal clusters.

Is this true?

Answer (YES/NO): NO